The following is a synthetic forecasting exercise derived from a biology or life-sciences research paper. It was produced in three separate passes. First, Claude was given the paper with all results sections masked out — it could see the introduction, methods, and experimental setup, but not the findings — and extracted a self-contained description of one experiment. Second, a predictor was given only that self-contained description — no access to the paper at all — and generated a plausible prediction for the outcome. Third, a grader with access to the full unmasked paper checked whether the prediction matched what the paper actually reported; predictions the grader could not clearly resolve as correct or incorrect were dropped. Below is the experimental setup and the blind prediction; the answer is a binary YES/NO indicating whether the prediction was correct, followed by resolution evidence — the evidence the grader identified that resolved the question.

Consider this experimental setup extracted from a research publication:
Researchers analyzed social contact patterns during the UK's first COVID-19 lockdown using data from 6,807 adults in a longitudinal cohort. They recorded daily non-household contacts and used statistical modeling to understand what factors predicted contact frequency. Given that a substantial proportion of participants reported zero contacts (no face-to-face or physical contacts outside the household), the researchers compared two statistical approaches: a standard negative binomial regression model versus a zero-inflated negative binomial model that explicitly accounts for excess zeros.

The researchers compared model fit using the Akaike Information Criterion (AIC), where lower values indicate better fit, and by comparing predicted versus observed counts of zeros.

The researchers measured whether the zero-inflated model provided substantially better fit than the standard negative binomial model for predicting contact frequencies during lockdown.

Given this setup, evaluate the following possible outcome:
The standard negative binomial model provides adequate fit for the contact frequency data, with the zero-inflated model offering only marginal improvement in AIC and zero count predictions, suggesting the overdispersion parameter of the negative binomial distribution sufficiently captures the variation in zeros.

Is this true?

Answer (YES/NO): YES